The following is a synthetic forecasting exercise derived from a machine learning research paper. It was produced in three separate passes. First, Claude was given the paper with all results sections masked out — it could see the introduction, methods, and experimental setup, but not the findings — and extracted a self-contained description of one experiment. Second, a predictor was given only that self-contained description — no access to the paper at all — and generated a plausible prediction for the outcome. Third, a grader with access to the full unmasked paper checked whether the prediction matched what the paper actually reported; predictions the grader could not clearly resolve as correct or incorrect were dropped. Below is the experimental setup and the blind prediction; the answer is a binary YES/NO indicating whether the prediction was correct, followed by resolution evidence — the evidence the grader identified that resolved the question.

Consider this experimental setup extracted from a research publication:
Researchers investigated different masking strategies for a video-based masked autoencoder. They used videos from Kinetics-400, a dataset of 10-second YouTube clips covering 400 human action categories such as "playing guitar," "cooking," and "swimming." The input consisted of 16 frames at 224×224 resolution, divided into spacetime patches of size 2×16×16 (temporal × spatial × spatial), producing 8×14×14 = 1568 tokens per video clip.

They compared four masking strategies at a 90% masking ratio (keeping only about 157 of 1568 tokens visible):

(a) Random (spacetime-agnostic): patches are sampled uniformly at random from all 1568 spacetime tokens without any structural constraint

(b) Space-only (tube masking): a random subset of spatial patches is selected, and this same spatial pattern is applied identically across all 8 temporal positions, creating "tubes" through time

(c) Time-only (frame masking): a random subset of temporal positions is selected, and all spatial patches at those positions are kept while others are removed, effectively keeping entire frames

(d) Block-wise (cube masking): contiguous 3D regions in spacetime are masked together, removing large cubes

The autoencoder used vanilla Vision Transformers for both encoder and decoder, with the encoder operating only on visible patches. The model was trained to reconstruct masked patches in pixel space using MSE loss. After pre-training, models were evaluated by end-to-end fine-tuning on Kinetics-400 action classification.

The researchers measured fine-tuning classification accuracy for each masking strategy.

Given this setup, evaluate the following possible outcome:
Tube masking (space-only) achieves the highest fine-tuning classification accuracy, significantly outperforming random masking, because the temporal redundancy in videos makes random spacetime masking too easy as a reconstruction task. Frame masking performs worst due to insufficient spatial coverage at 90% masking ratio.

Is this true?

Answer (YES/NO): NO